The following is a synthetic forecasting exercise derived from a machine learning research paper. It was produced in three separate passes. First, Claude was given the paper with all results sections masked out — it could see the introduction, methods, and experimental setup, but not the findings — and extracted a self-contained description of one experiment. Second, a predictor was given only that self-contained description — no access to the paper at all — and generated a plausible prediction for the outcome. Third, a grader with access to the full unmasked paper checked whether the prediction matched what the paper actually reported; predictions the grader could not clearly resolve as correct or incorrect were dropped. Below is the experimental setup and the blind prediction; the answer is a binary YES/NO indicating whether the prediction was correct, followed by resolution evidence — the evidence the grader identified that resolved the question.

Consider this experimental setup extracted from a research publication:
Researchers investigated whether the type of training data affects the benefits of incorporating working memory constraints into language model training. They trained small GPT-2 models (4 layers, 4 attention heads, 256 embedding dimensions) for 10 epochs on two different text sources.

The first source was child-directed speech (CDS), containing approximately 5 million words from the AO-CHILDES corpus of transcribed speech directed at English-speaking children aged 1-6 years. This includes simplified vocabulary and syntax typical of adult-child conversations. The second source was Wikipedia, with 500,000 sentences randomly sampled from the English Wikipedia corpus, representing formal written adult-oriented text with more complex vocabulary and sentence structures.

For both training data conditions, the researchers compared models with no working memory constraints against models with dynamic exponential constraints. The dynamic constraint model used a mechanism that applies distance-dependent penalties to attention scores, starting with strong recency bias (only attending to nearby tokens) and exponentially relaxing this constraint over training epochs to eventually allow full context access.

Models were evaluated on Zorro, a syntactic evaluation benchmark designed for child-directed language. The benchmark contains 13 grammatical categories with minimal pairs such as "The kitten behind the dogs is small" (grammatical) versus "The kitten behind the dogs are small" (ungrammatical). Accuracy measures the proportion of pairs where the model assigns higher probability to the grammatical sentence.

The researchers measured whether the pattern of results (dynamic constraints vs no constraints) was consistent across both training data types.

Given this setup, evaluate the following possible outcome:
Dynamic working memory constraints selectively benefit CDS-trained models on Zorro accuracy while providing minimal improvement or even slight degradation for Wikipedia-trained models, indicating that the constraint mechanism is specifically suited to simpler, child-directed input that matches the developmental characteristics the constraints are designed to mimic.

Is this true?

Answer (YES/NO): NO